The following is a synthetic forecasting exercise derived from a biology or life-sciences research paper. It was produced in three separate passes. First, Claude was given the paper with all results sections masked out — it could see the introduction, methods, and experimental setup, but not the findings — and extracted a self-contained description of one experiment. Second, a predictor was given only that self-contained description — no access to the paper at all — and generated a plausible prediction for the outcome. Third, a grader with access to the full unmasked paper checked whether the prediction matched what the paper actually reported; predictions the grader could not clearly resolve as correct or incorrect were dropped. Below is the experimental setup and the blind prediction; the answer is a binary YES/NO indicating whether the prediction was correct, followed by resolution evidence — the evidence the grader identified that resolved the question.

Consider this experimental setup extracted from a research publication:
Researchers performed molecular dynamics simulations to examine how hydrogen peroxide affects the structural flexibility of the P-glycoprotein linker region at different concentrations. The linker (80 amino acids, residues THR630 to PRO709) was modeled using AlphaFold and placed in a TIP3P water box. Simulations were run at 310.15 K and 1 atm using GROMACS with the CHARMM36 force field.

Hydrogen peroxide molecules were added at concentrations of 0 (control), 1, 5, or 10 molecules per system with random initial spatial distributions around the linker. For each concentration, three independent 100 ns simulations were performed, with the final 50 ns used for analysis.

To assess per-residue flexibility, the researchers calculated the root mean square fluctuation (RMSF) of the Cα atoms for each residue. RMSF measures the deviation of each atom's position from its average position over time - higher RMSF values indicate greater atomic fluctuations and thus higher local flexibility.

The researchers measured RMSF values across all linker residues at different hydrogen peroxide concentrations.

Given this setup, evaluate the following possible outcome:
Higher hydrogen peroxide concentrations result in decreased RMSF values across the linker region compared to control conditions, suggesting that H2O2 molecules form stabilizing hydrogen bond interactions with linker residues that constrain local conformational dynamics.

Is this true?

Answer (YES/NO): YES